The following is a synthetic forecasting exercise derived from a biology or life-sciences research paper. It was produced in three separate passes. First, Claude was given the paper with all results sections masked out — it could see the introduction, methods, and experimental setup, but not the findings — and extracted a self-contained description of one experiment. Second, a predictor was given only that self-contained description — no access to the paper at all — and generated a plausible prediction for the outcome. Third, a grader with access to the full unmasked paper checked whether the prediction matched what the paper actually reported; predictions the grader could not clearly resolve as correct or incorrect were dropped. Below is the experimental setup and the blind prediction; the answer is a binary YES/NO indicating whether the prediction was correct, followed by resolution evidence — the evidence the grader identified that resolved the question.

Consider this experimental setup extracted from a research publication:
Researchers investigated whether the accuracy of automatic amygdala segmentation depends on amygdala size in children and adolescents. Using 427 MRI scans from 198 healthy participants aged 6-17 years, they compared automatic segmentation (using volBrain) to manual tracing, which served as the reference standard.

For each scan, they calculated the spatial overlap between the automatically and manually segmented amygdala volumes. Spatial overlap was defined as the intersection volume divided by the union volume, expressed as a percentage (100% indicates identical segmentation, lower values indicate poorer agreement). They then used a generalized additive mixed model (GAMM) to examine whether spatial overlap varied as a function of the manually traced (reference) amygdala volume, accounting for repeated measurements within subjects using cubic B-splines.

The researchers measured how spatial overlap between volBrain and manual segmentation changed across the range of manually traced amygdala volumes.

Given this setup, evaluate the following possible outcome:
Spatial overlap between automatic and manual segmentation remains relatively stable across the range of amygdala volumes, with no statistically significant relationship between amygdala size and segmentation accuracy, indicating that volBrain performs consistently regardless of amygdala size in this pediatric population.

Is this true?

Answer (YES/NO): NO